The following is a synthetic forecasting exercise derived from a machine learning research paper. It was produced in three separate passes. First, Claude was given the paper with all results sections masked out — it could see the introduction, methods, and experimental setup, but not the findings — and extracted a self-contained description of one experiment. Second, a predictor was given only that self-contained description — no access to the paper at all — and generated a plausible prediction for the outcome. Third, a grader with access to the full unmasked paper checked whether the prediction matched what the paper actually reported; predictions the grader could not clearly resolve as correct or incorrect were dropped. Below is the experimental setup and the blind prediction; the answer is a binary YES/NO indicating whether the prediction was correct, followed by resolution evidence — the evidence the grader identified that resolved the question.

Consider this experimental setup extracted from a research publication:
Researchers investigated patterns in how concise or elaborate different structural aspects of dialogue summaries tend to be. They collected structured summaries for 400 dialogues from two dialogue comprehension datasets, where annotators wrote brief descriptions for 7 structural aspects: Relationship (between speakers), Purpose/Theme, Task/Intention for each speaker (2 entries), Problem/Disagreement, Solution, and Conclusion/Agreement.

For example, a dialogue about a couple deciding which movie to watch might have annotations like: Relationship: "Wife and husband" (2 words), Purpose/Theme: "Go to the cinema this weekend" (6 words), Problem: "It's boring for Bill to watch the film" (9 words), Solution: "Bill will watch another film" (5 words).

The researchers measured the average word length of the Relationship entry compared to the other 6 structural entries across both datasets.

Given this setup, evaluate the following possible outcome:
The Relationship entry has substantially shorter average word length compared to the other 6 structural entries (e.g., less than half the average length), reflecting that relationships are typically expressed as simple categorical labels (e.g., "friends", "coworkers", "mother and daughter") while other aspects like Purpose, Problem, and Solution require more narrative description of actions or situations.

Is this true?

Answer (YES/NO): YES